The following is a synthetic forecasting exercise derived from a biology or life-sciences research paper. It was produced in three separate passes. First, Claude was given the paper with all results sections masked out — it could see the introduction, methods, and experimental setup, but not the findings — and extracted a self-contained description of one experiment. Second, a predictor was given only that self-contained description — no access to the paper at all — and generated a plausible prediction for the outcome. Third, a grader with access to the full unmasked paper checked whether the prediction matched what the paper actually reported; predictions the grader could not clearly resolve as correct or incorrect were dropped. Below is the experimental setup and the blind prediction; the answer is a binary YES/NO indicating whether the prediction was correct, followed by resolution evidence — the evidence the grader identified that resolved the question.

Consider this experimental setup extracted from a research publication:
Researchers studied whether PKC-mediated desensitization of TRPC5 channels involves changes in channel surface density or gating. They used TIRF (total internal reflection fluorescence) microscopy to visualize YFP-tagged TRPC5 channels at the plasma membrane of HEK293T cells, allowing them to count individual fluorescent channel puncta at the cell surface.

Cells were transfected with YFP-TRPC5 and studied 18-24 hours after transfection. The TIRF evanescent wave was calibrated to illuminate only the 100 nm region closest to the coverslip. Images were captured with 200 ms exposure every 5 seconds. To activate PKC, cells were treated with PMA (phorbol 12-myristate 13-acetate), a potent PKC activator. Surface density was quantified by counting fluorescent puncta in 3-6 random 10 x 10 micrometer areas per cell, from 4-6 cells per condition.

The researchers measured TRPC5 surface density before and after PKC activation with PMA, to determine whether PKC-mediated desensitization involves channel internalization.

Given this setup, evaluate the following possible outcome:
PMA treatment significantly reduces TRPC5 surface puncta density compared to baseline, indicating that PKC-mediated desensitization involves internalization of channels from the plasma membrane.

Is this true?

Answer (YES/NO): NO